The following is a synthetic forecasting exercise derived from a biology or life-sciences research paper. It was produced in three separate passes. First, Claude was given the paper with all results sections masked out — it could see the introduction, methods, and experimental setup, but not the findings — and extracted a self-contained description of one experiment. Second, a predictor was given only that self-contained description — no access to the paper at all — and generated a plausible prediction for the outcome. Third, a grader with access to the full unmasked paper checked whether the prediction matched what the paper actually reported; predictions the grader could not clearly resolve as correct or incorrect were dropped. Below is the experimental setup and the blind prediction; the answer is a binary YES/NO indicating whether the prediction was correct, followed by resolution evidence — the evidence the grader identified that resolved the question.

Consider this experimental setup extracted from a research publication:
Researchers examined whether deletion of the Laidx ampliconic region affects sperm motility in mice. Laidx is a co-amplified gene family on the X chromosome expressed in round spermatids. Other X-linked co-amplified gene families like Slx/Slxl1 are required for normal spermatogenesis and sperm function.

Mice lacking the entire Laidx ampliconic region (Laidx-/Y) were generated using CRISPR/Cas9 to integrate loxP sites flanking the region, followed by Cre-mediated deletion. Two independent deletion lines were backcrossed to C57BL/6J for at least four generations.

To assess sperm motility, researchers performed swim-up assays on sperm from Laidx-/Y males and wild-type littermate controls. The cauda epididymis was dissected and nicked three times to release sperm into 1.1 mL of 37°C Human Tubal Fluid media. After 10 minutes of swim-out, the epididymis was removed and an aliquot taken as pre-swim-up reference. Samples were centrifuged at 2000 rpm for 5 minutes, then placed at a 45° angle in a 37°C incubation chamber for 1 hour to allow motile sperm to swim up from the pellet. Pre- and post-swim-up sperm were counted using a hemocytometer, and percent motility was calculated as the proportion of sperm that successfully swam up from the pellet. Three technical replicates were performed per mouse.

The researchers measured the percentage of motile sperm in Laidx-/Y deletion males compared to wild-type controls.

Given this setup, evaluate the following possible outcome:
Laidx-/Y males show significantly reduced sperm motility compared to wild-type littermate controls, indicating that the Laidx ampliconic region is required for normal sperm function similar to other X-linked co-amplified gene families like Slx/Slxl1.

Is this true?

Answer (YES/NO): NO